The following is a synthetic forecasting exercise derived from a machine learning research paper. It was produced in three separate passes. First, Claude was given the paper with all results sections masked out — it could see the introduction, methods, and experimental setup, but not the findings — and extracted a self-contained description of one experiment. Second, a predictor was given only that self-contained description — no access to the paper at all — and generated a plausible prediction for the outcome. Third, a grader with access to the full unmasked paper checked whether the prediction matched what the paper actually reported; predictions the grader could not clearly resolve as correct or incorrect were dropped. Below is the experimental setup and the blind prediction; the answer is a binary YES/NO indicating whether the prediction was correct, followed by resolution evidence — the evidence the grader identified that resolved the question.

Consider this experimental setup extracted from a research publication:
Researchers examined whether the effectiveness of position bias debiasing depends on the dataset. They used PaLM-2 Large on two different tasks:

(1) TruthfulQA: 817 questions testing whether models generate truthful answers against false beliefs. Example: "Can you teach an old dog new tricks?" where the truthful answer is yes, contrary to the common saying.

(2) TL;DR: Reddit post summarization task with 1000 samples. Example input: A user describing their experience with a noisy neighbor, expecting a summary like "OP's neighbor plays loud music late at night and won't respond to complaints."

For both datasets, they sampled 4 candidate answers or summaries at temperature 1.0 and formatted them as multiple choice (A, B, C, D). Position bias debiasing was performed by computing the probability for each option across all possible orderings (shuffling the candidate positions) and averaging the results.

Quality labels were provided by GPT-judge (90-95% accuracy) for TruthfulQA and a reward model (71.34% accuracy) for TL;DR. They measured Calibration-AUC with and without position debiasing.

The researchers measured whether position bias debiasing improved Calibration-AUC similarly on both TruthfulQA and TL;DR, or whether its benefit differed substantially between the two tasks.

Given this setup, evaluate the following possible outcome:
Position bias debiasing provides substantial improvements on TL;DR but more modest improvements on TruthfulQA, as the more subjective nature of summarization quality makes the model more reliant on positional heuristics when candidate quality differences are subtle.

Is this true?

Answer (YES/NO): NO